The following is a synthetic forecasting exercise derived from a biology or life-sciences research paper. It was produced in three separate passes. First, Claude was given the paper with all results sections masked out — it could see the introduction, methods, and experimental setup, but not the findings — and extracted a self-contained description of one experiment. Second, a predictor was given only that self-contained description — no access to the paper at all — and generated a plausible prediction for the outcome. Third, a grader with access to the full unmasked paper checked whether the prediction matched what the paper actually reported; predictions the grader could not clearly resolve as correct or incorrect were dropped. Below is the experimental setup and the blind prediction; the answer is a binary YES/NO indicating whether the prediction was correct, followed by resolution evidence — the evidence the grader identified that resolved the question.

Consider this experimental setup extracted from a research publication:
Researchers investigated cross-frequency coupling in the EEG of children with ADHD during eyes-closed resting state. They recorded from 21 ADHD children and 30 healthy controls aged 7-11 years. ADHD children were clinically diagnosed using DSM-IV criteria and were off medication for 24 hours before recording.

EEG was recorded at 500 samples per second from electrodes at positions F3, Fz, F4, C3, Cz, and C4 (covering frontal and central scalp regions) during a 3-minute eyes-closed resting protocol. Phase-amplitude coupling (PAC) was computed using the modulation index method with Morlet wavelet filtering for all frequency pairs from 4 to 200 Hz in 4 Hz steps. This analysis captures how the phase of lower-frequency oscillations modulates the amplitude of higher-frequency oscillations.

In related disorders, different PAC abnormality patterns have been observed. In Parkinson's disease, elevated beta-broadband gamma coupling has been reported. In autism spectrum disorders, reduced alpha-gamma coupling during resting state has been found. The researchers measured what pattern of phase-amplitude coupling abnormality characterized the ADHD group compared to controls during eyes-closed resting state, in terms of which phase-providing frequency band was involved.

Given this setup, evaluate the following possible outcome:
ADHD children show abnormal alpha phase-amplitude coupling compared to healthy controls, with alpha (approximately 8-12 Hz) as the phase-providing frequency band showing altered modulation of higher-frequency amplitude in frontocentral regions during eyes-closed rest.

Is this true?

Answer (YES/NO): NO